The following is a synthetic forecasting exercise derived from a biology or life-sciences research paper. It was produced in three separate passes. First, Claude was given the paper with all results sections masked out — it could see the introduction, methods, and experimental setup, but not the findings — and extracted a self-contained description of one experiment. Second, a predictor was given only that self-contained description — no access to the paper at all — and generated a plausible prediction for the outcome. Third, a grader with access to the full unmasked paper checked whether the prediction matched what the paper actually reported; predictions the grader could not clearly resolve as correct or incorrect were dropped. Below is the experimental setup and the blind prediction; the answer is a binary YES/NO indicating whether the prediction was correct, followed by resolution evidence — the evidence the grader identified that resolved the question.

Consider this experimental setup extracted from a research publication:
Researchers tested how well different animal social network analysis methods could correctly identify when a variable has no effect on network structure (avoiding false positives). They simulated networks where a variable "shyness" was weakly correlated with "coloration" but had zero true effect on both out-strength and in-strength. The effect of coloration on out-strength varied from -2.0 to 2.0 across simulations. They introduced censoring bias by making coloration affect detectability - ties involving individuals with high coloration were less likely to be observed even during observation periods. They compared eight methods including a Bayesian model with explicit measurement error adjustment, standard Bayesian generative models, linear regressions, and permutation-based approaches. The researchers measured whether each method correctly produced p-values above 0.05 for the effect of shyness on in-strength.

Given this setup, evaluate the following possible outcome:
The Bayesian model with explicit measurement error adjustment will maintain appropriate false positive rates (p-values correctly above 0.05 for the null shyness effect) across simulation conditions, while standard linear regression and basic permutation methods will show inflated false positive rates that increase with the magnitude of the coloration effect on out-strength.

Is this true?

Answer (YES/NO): NO